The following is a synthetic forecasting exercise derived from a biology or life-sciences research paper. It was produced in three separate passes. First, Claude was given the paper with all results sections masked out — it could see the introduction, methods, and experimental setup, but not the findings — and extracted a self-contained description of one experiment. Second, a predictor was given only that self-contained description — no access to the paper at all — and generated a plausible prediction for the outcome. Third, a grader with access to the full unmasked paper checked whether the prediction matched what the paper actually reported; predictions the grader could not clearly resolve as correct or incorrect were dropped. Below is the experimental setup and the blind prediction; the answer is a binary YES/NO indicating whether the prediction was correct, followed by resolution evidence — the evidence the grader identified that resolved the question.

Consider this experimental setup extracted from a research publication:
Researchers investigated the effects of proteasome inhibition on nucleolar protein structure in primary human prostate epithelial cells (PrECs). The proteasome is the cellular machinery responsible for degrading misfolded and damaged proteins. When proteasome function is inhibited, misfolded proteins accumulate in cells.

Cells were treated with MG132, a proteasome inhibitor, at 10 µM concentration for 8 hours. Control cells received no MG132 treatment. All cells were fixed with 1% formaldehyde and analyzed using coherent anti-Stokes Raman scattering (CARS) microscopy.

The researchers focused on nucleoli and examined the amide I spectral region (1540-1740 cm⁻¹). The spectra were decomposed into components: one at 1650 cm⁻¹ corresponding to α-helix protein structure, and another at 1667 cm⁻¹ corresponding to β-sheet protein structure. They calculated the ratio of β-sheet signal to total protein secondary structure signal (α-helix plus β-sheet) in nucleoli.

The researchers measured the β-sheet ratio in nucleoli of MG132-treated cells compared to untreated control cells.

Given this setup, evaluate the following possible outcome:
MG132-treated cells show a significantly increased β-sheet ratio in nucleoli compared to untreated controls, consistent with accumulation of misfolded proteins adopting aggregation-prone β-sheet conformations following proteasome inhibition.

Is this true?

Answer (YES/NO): YES